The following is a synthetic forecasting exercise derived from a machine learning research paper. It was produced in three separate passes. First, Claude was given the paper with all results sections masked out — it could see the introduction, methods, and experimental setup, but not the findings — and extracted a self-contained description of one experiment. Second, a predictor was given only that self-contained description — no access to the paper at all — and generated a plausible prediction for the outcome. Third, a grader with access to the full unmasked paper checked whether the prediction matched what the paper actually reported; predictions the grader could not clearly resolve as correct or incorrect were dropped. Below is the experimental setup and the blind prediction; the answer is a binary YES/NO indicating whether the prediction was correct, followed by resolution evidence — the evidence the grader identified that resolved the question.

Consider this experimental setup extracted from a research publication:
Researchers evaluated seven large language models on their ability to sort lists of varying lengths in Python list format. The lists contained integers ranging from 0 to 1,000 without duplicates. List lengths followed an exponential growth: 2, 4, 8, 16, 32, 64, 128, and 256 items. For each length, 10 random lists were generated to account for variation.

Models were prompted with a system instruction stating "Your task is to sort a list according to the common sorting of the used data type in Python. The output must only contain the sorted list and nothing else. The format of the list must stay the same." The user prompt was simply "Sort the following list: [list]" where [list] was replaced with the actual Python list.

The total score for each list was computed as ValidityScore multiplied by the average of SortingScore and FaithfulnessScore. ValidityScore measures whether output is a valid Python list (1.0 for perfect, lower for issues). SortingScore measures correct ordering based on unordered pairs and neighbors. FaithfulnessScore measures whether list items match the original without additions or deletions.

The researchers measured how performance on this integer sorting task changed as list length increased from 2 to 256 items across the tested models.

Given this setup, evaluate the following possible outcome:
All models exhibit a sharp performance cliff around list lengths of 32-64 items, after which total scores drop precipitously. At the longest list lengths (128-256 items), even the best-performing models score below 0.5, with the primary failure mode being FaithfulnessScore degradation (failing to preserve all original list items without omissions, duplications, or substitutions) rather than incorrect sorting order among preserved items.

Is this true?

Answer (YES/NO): NO